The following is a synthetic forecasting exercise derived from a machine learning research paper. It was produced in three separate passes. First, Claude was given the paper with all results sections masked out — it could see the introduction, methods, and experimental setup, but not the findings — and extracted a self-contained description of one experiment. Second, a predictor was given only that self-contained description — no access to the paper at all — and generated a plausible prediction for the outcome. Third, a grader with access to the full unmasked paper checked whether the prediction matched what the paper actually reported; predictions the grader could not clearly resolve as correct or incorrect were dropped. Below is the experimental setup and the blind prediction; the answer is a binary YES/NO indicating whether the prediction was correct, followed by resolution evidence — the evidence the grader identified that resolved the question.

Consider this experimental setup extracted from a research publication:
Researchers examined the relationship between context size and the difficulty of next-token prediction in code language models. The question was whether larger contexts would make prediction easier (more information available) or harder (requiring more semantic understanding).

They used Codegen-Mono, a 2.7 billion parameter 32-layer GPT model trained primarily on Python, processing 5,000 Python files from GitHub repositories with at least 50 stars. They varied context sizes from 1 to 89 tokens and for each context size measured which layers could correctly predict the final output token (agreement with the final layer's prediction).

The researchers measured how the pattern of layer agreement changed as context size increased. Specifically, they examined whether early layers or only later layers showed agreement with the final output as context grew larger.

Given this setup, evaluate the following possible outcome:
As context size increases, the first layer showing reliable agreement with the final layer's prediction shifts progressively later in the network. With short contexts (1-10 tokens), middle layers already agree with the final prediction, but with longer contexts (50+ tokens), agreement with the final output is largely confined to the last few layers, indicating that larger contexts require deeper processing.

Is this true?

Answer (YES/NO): NO